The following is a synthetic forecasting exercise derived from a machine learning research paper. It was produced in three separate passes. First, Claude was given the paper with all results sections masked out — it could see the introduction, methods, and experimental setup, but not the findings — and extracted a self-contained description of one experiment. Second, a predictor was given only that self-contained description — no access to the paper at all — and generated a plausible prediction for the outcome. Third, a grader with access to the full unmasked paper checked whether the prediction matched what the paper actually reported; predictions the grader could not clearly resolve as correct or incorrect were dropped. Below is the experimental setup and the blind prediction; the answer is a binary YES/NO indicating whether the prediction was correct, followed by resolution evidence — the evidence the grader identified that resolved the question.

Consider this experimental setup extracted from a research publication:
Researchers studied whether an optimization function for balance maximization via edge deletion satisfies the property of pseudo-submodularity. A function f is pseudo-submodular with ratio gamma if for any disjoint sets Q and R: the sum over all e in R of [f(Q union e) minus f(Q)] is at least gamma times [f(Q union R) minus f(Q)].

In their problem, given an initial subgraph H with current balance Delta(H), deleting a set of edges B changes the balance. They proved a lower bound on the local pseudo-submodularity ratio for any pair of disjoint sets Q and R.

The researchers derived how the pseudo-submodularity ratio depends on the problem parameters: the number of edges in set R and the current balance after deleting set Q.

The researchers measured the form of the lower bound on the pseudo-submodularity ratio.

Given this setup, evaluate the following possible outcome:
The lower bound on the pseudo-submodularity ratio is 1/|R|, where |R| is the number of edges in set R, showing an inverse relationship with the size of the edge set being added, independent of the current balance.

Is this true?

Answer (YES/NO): NO